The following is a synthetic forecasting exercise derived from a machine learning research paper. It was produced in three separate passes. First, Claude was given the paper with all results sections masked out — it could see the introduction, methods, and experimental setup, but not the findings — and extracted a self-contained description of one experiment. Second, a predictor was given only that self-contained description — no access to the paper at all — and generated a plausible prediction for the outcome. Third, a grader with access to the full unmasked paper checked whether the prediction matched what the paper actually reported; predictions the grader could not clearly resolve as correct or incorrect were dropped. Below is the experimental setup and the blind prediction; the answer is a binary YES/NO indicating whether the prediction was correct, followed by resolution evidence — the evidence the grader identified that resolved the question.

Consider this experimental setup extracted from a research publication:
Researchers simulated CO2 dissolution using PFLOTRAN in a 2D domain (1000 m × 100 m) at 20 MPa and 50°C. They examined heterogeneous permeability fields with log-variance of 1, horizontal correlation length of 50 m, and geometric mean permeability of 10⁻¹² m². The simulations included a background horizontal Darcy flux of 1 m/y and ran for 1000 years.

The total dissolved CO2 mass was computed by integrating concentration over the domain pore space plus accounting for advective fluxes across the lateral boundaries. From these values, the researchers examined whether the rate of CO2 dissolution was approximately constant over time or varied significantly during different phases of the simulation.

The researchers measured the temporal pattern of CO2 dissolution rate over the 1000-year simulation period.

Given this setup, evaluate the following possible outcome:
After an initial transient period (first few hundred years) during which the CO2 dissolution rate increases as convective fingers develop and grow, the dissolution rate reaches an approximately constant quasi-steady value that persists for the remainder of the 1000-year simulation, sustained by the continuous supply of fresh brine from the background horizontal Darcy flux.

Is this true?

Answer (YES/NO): NO